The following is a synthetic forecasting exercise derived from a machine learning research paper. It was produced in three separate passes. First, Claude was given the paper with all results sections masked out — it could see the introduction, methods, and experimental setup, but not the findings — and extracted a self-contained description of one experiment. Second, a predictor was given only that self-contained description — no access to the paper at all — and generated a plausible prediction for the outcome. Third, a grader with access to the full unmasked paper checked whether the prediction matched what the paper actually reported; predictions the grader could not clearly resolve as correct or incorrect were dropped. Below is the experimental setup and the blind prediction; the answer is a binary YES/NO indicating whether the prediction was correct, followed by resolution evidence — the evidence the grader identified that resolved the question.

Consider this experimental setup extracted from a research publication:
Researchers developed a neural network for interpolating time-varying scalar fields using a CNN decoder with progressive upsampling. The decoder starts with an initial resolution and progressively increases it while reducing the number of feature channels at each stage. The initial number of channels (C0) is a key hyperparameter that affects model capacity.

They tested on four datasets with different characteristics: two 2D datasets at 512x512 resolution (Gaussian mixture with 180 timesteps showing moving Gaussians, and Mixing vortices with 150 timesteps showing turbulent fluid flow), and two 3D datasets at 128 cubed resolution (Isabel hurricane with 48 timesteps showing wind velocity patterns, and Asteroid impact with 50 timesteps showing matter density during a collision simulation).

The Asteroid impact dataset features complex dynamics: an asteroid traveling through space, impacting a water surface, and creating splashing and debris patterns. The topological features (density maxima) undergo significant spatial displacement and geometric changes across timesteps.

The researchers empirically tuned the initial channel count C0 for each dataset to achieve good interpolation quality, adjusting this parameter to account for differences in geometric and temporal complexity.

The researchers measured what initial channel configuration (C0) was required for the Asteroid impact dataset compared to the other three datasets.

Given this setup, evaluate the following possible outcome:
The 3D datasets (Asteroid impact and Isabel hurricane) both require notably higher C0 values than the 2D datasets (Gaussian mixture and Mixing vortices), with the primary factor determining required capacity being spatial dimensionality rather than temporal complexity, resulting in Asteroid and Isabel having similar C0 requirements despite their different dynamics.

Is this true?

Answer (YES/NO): NO